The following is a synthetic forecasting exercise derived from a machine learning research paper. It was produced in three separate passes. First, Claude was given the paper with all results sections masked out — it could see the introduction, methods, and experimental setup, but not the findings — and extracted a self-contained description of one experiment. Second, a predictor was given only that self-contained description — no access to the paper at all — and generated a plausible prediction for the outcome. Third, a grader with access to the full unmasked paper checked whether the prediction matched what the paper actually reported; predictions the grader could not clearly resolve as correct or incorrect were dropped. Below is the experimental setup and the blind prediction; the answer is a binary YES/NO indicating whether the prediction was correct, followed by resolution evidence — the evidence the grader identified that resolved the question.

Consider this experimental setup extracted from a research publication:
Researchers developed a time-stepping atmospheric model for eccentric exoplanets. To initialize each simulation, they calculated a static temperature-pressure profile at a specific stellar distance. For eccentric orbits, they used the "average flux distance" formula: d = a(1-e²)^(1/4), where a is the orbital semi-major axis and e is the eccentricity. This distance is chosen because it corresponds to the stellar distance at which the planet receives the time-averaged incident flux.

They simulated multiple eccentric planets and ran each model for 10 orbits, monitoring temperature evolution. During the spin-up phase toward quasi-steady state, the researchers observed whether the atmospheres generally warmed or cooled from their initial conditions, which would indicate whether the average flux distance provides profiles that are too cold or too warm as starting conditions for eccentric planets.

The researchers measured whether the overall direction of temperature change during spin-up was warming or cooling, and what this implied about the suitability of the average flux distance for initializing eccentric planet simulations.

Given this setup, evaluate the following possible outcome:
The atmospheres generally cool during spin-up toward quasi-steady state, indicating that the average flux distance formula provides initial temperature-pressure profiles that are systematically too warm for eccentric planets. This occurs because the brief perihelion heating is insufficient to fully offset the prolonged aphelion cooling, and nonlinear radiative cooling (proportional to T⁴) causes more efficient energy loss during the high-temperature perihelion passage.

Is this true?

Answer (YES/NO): NO